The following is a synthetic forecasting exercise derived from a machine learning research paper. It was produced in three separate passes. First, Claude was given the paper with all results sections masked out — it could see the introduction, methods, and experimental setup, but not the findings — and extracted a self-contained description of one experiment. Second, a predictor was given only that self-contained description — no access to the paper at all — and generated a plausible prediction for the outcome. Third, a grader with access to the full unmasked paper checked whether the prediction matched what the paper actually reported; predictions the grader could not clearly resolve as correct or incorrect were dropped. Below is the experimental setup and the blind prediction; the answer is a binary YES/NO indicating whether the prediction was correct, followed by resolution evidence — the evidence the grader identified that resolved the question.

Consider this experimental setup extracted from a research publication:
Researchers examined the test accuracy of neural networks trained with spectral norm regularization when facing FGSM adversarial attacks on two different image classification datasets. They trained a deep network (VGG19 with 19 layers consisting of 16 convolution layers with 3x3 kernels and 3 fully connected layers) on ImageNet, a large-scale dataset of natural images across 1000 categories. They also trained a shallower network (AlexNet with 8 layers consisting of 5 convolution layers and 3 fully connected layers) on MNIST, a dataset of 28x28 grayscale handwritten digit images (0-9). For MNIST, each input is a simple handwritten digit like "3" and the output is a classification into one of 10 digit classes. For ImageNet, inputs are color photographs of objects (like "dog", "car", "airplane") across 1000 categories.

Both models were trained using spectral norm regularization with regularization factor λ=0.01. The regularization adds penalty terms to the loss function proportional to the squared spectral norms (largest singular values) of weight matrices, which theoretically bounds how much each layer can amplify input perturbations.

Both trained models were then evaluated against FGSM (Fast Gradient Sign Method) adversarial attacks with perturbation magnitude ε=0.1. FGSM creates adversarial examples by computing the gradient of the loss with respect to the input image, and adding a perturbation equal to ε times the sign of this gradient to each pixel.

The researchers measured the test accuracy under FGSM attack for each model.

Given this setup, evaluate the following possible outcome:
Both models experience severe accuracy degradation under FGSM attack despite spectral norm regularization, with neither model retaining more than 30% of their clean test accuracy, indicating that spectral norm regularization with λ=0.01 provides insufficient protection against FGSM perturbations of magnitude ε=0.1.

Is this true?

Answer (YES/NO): NO